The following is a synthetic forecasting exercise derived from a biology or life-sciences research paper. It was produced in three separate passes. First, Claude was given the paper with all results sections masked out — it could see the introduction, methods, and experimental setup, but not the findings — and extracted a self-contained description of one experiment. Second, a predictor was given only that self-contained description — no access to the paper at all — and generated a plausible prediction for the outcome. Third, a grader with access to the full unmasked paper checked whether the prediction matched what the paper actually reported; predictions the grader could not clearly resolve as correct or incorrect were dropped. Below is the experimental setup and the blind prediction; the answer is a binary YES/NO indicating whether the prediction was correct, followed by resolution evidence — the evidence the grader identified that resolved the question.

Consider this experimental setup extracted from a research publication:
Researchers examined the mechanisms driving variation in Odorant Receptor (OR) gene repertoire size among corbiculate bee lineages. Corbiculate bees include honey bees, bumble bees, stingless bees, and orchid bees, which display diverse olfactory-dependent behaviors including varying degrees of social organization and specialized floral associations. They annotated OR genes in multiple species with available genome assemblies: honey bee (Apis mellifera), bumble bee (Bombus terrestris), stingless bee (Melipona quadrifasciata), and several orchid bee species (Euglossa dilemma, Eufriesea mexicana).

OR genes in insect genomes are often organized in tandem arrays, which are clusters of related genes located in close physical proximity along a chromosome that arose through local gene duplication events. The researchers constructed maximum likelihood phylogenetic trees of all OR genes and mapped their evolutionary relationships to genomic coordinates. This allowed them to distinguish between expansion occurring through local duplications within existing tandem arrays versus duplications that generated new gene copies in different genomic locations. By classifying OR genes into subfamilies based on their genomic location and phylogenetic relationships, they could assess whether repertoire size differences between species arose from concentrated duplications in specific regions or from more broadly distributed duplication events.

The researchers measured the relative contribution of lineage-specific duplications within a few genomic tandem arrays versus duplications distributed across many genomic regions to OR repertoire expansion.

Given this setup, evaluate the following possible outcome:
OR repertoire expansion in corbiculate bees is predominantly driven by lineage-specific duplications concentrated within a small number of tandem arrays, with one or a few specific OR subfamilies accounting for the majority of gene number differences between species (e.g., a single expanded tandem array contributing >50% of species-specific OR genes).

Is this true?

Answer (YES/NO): YES